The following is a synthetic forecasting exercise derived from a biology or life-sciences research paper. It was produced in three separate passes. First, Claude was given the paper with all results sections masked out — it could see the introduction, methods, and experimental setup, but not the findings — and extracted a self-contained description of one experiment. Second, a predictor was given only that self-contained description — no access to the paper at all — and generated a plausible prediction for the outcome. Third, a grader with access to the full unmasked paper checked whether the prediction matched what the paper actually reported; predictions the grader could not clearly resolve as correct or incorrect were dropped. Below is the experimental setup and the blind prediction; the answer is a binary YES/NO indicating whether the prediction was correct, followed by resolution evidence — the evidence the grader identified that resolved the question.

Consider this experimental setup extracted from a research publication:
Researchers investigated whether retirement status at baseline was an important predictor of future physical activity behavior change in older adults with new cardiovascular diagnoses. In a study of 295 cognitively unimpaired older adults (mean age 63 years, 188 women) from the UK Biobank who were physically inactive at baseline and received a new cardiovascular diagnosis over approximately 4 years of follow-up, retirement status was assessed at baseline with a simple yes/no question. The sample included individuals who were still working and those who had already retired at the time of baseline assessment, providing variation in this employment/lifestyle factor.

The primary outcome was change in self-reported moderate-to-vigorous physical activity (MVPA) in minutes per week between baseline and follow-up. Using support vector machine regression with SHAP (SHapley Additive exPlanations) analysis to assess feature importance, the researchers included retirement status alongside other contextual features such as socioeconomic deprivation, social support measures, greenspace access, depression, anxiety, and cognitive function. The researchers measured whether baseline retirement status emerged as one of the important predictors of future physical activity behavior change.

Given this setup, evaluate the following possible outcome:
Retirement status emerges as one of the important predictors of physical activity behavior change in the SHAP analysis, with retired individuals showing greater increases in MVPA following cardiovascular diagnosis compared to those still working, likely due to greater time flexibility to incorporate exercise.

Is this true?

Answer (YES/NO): NO